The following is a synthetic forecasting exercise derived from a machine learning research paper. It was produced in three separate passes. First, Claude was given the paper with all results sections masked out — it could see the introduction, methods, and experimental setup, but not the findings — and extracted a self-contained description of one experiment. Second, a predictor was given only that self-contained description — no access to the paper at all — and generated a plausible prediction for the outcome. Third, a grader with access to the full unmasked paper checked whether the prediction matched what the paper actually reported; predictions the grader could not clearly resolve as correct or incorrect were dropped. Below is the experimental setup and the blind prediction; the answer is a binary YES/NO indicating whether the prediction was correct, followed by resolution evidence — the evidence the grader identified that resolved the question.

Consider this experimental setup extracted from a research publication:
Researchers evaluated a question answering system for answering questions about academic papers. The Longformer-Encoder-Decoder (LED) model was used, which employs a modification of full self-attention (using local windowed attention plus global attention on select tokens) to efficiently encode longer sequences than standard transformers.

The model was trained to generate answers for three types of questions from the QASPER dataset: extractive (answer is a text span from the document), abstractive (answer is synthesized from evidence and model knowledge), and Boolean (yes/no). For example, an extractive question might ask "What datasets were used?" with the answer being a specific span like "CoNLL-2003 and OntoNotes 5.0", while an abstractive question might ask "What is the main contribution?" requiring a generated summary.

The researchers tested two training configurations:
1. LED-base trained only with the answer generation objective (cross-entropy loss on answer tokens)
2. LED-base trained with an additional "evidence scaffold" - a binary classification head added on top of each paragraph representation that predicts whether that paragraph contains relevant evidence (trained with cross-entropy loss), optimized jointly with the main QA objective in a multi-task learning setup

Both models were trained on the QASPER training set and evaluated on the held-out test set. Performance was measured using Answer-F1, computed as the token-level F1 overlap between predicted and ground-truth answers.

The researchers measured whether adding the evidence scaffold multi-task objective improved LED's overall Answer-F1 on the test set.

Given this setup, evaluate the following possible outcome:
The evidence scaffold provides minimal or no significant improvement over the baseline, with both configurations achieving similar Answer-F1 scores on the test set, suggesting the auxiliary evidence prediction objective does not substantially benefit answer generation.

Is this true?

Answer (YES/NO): YES